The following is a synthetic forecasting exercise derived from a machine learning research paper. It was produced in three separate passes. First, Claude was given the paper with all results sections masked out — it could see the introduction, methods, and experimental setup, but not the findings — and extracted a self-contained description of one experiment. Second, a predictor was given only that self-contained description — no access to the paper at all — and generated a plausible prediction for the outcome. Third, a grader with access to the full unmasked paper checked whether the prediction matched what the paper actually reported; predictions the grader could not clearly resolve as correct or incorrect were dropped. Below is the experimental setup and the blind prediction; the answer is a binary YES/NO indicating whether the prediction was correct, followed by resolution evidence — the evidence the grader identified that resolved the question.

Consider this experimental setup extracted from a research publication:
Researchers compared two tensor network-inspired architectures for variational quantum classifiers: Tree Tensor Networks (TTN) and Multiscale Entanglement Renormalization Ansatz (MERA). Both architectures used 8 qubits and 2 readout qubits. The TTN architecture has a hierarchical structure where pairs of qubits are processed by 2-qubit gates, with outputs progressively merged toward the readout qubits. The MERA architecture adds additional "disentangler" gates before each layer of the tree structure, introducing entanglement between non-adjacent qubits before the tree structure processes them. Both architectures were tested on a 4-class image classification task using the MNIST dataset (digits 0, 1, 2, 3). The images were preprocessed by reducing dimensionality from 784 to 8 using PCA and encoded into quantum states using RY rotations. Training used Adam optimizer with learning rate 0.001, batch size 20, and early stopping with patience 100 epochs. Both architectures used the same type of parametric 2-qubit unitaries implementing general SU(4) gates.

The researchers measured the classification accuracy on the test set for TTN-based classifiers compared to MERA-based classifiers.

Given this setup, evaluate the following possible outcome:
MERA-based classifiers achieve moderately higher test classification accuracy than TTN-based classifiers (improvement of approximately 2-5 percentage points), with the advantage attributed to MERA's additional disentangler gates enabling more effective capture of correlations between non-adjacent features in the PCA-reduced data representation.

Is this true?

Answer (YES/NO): NO